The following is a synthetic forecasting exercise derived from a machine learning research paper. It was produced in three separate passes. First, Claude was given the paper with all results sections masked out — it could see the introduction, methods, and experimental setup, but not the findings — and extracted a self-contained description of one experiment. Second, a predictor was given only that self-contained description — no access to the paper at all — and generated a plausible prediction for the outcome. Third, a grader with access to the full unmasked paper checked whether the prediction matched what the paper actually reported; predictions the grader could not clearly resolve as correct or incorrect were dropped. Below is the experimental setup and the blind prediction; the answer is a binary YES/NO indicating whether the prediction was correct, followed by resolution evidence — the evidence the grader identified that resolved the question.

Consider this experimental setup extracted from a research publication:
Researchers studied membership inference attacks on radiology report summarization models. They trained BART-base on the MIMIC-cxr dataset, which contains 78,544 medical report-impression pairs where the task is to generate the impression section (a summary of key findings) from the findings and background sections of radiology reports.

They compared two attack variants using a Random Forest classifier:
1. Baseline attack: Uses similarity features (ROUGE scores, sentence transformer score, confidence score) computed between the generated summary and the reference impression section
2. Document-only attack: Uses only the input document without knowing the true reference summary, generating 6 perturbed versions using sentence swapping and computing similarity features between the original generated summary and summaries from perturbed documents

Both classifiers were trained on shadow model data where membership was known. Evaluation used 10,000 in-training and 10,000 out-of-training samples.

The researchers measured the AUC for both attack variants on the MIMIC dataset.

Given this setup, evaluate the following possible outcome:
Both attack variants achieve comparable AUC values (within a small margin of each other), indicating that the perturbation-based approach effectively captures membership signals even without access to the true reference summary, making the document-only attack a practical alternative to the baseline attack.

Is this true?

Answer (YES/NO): NO